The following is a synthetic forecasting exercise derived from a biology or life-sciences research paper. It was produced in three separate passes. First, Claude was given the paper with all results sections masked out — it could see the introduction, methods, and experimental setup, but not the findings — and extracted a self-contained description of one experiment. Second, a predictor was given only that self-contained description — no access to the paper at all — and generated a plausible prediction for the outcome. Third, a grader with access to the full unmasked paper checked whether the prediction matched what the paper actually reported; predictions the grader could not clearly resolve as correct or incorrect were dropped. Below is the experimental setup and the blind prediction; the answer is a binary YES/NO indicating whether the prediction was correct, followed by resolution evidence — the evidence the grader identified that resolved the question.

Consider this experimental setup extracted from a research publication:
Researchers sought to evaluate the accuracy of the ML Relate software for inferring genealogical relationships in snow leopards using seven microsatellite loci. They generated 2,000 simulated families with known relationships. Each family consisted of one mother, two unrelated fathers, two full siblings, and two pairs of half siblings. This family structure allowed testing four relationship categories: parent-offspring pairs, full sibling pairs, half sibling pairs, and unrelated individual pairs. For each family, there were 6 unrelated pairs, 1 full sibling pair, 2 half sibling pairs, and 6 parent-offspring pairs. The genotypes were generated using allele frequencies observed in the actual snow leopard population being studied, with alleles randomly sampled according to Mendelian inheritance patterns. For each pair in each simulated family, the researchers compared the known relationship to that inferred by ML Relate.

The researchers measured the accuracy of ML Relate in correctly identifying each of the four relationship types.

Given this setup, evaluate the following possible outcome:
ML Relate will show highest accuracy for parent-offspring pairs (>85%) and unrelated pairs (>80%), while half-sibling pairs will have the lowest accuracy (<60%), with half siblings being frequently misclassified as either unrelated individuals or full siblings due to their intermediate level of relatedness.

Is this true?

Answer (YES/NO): NO